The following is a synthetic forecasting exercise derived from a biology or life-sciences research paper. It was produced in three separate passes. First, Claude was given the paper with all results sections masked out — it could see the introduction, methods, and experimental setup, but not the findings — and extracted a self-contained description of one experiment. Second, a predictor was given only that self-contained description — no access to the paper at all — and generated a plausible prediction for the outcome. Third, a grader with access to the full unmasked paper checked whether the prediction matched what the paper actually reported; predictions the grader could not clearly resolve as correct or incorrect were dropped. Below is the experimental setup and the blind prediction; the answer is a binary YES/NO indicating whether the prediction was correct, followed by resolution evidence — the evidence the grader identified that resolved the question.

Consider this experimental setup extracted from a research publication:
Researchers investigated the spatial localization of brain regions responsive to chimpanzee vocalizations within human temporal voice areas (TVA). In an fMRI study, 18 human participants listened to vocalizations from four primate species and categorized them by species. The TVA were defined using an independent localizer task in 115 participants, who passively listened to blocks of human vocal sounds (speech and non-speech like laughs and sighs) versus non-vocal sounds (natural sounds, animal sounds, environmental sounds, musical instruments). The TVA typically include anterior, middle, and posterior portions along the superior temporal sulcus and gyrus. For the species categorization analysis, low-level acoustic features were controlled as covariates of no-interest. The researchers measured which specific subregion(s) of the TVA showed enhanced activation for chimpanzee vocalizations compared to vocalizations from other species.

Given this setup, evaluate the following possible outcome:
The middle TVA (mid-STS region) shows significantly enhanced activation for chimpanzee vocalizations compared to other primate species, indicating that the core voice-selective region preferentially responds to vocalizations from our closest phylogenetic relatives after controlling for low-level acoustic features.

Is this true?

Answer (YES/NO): NO